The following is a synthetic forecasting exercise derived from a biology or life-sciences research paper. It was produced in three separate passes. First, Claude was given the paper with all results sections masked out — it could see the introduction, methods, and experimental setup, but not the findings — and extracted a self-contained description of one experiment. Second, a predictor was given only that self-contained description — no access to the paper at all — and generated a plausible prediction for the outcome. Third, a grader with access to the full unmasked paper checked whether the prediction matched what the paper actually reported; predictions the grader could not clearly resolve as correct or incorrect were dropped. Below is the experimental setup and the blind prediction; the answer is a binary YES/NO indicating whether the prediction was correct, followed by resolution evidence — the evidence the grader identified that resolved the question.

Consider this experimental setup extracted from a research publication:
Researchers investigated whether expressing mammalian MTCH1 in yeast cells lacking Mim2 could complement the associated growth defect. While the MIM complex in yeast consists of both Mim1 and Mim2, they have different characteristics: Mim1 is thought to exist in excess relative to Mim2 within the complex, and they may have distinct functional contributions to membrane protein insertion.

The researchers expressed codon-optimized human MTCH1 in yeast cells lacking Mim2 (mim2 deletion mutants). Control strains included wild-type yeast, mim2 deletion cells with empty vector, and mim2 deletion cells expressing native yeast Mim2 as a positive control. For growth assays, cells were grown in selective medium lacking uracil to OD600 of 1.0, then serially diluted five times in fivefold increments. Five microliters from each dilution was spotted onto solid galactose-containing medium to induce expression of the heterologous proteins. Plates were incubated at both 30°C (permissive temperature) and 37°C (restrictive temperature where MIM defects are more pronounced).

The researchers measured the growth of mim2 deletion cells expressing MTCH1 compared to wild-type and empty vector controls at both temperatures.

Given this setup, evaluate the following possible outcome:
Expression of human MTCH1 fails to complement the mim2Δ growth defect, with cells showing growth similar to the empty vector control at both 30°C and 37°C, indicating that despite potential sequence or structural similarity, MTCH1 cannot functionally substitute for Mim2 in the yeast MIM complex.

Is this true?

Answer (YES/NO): NO